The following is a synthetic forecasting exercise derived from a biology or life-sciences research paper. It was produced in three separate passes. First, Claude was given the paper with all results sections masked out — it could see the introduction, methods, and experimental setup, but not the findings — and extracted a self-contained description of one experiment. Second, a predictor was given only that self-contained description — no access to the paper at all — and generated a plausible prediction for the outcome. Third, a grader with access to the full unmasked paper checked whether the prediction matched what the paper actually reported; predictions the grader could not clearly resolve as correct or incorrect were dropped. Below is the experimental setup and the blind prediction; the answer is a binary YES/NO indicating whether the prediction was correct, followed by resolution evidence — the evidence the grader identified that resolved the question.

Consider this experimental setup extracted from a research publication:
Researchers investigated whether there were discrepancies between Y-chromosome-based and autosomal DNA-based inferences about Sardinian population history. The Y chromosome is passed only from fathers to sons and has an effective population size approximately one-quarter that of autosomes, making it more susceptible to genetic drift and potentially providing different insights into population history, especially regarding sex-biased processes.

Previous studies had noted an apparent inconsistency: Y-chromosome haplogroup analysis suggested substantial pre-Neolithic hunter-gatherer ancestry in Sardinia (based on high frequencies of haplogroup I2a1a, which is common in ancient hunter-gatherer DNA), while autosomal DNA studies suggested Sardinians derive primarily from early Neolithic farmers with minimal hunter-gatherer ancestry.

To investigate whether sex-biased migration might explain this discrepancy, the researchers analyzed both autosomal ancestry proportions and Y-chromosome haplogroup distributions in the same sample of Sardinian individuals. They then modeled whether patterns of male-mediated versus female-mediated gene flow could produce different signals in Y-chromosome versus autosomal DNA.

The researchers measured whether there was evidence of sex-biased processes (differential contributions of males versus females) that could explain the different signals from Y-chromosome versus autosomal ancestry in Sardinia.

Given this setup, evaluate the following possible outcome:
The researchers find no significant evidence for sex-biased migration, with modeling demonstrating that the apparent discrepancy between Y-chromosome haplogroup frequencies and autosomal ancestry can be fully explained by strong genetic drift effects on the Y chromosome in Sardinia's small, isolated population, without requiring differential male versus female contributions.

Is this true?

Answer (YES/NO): NO